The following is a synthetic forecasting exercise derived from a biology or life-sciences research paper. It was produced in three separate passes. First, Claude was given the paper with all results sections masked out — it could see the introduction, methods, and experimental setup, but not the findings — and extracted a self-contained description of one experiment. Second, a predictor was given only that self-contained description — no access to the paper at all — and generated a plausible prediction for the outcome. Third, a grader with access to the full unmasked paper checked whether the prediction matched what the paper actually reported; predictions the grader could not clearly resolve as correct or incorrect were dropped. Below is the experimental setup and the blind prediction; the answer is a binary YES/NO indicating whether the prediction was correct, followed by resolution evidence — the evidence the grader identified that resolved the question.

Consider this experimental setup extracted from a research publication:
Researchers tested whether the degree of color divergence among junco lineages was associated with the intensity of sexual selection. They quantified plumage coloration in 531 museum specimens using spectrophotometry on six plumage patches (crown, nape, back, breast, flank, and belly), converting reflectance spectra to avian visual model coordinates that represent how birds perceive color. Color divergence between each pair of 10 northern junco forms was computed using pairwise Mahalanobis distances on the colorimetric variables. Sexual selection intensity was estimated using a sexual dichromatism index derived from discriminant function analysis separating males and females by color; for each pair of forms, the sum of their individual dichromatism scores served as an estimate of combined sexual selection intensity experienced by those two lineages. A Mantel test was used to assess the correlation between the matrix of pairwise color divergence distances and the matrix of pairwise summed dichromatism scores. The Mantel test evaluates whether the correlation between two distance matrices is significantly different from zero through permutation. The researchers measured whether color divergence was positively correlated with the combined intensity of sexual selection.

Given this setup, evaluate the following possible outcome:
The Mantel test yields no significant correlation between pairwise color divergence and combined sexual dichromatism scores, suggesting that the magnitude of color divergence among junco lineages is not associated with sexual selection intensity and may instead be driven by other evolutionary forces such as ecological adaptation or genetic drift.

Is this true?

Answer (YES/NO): NO